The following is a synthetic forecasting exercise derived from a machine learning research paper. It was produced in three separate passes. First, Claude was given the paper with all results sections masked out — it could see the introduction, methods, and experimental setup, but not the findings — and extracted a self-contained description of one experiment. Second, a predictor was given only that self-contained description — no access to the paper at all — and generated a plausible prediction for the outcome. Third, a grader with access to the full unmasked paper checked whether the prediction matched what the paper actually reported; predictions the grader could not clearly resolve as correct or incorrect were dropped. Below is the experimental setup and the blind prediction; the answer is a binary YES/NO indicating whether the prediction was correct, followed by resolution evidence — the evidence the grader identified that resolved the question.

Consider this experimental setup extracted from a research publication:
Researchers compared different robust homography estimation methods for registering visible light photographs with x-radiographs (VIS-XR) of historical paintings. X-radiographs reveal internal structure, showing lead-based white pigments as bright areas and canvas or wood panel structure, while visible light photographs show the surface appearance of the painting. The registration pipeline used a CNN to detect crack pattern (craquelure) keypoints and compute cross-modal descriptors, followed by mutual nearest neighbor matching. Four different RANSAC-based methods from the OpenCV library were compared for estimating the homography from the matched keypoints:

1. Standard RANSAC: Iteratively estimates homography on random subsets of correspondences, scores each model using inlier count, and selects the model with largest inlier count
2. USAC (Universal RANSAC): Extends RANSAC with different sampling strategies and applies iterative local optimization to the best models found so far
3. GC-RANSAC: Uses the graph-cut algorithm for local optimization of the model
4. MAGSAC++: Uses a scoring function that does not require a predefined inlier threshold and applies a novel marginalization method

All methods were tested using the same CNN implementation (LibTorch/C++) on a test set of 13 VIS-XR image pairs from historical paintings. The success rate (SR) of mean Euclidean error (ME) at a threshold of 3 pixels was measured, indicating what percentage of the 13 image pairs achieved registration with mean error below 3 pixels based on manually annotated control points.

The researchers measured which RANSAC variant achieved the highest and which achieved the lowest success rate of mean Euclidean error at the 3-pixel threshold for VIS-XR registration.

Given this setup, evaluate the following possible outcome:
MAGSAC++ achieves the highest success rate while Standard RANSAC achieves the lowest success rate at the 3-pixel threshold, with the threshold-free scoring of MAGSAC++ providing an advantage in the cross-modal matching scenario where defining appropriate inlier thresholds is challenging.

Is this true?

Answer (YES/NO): YES